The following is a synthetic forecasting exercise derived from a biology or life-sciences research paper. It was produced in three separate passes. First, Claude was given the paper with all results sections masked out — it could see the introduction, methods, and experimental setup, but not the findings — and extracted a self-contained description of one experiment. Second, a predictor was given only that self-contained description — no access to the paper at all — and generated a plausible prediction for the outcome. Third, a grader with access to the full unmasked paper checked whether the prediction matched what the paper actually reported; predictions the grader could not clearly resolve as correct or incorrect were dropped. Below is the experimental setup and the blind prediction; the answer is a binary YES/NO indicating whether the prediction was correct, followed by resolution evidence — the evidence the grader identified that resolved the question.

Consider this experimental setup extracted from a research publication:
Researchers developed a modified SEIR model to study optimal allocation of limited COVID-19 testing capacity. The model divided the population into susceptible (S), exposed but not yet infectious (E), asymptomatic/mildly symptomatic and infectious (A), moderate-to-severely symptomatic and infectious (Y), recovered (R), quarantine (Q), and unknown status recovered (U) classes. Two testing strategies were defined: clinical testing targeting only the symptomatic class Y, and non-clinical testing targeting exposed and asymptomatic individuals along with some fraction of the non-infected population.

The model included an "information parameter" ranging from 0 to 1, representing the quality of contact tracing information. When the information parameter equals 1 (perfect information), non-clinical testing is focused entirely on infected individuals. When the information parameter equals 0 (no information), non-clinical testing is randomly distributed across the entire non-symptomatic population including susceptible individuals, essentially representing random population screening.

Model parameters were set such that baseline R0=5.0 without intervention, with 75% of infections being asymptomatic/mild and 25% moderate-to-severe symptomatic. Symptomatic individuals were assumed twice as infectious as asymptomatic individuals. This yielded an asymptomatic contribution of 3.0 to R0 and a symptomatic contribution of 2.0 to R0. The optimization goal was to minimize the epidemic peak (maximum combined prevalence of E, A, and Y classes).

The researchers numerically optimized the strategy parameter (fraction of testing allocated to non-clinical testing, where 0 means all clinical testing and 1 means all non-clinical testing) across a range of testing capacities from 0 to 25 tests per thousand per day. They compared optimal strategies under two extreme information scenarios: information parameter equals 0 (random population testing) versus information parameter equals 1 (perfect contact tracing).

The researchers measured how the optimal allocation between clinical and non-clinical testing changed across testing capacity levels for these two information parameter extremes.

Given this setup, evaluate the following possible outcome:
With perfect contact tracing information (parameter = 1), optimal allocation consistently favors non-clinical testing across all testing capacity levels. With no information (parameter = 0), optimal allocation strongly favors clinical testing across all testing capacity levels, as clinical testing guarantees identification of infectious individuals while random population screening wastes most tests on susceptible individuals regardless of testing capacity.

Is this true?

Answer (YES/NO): NO